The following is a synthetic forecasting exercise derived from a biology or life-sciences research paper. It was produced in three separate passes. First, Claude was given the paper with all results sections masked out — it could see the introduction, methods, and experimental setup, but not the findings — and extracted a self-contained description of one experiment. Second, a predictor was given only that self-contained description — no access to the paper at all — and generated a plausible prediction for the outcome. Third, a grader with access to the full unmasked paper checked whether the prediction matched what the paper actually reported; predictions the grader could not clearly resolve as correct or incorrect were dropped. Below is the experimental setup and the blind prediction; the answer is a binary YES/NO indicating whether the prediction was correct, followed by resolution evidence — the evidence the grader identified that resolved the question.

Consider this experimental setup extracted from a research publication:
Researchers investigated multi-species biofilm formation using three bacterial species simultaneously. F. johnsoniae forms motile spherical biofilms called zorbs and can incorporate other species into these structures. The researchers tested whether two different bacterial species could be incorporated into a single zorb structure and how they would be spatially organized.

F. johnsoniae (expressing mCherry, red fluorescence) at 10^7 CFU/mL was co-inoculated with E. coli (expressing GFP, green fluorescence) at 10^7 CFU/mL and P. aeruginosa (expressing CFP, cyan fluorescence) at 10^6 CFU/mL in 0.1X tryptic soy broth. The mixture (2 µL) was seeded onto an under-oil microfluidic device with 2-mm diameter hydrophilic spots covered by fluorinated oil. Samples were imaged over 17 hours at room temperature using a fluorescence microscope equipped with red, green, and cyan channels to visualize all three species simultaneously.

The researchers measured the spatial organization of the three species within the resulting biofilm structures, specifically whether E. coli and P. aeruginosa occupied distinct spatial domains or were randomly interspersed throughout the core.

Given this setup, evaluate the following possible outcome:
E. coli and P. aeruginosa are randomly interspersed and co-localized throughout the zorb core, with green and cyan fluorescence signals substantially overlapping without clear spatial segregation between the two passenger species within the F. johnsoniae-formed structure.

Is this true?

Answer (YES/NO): NO